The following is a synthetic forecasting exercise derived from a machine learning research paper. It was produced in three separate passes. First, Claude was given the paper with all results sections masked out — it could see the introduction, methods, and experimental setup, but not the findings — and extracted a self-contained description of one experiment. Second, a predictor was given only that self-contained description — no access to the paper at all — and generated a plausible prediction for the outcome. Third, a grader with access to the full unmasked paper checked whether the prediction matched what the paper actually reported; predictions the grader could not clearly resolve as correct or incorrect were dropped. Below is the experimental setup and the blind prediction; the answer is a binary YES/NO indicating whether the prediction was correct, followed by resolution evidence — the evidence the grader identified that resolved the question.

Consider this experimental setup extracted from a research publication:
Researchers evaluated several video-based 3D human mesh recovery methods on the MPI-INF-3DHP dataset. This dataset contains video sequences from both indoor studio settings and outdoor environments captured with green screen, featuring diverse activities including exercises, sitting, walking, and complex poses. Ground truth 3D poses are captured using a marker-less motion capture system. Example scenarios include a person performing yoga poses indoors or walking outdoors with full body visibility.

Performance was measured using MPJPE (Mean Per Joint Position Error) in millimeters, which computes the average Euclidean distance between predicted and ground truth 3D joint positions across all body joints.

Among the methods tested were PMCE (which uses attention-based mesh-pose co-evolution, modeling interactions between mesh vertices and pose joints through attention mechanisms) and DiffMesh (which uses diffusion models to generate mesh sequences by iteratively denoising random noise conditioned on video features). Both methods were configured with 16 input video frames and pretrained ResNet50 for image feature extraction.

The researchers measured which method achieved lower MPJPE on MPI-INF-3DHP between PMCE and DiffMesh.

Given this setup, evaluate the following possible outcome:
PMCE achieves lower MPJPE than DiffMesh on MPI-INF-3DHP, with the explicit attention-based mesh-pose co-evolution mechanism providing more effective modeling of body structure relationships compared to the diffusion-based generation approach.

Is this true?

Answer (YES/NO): NO